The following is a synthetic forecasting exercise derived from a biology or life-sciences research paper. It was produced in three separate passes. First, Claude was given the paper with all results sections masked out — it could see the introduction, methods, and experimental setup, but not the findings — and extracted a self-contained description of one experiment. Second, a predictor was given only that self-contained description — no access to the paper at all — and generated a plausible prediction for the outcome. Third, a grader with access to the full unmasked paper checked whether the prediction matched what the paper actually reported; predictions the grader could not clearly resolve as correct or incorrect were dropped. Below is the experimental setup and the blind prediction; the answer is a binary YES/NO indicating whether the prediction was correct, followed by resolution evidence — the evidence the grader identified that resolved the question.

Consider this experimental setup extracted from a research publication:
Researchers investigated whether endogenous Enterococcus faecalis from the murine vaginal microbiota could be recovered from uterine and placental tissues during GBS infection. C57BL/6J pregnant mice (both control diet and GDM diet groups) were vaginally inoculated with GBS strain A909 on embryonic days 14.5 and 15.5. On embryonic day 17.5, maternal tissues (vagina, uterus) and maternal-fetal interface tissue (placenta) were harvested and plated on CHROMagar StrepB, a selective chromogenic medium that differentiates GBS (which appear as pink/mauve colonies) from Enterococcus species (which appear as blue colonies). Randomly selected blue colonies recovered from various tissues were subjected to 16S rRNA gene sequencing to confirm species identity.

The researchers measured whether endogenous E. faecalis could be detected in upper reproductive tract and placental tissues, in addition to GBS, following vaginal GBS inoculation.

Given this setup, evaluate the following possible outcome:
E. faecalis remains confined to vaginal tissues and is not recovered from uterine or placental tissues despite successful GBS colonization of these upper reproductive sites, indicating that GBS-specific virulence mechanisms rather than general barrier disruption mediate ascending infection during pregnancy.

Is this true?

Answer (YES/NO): NO